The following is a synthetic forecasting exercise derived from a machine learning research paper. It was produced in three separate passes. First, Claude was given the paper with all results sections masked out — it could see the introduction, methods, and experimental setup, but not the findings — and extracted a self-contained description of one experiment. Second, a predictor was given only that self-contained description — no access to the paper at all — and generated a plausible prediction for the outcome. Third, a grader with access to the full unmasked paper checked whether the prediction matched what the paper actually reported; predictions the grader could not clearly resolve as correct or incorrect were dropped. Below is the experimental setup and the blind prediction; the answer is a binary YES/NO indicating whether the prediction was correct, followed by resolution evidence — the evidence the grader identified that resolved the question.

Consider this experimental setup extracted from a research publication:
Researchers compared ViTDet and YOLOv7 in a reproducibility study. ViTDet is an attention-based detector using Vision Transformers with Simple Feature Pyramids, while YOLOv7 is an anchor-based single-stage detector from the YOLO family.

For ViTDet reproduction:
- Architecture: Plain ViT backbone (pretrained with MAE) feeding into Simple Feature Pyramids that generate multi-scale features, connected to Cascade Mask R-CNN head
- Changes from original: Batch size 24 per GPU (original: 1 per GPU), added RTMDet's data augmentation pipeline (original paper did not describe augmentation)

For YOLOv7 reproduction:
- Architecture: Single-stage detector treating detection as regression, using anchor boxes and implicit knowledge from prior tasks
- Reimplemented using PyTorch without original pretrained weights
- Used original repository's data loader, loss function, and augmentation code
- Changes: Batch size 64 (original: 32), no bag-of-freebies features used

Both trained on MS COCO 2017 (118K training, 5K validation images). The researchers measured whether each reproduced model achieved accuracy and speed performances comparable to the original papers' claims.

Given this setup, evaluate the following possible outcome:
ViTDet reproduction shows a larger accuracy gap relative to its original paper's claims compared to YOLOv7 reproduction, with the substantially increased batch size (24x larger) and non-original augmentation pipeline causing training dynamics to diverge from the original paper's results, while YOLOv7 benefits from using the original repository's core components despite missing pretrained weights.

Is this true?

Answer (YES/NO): YES